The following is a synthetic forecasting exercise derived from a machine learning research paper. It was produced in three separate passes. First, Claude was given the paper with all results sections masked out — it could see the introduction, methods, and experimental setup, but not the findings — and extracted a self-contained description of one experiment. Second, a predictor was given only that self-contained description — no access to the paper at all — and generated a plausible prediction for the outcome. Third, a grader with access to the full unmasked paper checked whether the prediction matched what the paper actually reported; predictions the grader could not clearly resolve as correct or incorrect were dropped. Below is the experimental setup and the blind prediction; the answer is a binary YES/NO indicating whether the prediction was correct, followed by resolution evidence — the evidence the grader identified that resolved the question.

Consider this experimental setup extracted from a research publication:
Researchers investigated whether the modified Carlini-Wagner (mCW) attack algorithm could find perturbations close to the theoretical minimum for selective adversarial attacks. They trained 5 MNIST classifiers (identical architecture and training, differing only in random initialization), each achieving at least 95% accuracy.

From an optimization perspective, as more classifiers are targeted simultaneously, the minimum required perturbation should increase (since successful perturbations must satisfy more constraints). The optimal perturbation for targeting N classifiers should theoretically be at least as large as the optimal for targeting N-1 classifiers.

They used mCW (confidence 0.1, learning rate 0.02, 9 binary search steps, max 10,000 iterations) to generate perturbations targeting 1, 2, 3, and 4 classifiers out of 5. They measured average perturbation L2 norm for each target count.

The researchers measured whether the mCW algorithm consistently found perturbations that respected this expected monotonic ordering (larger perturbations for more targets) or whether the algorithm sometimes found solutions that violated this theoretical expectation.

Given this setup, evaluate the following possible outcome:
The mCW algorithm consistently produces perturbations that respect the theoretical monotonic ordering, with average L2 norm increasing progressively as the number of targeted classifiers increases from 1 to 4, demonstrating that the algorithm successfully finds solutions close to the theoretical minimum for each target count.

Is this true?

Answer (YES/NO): NO